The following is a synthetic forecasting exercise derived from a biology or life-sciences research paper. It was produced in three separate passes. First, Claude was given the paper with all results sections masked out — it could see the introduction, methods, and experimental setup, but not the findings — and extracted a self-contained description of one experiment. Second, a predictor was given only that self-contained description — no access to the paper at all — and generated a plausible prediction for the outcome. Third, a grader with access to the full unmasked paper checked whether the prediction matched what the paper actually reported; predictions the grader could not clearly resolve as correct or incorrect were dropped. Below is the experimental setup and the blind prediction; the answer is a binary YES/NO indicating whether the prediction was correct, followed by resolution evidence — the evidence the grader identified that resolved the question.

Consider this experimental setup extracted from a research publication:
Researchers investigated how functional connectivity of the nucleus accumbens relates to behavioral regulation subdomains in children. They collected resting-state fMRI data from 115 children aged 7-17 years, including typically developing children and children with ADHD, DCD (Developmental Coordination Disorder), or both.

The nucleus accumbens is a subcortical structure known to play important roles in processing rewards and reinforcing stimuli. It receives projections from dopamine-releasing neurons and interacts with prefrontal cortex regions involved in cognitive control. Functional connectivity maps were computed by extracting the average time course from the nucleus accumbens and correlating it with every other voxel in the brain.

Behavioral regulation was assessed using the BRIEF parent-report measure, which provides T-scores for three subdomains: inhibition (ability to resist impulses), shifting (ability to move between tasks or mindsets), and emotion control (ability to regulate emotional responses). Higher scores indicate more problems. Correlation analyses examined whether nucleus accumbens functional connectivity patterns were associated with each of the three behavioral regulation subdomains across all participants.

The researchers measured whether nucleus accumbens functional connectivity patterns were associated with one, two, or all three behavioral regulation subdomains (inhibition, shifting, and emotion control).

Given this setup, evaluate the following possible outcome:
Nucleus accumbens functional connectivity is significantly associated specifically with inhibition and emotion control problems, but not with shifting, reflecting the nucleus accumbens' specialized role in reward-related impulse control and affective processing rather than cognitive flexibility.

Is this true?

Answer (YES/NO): NO